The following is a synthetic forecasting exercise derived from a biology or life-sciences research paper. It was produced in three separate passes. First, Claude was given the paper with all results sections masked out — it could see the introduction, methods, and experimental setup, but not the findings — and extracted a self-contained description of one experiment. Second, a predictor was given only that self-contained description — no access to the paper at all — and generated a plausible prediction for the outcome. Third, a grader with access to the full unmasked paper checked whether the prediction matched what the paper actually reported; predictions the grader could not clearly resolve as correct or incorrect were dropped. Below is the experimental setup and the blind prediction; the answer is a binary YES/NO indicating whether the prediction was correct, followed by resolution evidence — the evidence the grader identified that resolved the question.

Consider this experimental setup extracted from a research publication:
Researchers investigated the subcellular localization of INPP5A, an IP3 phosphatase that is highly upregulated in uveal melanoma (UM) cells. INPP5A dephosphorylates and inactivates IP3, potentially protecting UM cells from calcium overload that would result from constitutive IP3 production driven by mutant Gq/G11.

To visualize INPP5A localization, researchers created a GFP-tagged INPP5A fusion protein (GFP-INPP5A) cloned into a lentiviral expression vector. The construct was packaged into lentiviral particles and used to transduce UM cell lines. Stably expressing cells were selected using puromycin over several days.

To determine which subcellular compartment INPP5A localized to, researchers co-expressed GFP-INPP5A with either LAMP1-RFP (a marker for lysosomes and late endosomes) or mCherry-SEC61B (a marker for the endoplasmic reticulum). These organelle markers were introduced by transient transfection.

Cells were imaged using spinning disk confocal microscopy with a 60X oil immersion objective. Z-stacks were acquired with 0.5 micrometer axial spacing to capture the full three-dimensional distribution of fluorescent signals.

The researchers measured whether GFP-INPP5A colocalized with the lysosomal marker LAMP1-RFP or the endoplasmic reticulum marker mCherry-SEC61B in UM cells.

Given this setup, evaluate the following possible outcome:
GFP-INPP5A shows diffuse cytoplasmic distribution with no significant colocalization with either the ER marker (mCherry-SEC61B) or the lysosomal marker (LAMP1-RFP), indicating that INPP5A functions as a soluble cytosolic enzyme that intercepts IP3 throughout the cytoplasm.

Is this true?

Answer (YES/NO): NO